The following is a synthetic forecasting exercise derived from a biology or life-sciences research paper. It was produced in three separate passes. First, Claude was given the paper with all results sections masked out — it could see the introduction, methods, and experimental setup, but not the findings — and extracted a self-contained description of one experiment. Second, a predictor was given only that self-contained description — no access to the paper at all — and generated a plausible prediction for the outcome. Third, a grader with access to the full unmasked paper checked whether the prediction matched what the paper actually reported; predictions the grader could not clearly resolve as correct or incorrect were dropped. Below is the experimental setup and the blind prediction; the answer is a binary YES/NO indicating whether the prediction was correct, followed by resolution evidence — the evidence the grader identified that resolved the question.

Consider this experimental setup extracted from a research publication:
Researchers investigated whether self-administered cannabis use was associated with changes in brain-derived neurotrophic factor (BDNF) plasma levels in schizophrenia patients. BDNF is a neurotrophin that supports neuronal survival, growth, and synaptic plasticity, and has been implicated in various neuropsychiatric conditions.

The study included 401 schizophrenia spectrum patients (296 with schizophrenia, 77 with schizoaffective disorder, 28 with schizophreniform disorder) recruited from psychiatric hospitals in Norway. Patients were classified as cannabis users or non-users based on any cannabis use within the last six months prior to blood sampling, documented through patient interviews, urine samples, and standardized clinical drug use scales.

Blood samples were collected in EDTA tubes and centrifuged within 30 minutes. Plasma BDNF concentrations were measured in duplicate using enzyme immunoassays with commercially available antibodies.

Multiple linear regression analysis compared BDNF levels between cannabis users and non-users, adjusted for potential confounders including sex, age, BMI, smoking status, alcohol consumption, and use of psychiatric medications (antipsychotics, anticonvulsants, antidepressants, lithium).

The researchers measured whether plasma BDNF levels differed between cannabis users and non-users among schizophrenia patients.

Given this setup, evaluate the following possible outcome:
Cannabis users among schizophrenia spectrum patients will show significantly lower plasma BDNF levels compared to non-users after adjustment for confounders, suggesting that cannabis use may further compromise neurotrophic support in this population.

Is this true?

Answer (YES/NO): NO